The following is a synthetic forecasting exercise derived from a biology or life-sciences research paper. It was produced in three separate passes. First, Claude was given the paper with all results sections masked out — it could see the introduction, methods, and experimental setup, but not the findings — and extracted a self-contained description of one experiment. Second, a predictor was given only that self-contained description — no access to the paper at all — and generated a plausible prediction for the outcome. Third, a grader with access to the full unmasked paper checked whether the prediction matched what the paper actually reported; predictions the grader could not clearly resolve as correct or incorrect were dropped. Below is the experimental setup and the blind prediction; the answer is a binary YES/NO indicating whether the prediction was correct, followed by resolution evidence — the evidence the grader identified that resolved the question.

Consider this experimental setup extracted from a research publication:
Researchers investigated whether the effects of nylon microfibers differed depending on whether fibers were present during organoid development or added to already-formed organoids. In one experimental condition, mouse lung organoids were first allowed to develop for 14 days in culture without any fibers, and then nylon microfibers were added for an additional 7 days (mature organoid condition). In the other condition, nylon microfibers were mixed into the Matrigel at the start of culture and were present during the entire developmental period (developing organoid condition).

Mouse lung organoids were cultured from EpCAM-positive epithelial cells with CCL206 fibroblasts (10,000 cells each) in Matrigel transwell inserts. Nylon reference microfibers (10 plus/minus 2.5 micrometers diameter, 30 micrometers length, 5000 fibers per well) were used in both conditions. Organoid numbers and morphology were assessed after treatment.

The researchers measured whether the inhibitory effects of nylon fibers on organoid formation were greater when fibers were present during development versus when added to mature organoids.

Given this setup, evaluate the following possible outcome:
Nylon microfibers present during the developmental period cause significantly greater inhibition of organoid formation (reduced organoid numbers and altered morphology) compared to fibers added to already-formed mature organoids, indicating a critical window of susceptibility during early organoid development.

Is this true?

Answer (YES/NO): YES